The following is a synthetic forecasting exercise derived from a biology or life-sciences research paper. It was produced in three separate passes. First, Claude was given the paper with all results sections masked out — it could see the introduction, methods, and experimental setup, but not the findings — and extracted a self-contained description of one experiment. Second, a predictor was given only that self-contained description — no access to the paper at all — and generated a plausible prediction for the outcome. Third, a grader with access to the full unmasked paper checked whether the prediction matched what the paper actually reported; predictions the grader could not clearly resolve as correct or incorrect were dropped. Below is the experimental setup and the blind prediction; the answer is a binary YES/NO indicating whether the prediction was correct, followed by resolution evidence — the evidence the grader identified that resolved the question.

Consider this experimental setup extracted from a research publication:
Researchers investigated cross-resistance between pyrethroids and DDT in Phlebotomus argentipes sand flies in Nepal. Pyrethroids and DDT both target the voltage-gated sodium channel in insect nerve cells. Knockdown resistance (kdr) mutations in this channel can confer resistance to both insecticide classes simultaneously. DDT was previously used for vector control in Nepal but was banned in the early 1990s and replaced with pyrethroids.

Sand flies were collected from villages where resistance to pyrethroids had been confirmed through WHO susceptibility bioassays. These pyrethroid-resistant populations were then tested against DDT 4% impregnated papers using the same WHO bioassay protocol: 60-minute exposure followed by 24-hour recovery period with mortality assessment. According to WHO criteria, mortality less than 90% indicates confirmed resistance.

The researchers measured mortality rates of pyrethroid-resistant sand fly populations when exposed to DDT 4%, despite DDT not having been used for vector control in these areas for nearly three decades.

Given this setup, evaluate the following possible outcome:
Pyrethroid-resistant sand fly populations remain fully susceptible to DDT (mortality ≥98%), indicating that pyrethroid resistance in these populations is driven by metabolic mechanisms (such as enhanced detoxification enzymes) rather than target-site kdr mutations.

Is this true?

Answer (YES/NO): NO